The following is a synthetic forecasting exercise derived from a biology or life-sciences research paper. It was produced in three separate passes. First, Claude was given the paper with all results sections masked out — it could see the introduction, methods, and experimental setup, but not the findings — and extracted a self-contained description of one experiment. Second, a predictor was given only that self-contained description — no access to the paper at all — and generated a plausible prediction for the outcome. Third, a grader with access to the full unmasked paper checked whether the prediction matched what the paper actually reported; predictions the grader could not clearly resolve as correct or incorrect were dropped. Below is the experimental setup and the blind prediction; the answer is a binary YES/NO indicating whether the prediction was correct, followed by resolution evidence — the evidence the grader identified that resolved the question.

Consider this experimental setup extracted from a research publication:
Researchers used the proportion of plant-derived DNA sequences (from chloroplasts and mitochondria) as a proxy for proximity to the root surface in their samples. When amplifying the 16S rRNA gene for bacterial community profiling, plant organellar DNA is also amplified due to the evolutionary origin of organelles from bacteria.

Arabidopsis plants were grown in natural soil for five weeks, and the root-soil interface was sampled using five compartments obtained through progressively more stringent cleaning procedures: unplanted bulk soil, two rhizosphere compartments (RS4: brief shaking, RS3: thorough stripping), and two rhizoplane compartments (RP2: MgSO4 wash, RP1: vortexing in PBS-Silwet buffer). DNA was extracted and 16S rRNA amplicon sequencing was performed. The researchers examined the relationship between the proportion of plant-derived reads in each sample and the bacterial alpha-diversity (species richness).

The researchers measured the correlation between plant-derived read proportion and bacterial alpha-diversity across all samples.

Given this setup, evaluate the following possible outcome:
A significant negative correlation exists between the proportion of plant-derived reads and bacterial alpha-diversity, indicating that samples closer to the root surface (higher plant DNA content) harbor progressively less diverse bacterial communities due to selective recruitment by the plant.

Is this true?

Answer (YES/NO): YES